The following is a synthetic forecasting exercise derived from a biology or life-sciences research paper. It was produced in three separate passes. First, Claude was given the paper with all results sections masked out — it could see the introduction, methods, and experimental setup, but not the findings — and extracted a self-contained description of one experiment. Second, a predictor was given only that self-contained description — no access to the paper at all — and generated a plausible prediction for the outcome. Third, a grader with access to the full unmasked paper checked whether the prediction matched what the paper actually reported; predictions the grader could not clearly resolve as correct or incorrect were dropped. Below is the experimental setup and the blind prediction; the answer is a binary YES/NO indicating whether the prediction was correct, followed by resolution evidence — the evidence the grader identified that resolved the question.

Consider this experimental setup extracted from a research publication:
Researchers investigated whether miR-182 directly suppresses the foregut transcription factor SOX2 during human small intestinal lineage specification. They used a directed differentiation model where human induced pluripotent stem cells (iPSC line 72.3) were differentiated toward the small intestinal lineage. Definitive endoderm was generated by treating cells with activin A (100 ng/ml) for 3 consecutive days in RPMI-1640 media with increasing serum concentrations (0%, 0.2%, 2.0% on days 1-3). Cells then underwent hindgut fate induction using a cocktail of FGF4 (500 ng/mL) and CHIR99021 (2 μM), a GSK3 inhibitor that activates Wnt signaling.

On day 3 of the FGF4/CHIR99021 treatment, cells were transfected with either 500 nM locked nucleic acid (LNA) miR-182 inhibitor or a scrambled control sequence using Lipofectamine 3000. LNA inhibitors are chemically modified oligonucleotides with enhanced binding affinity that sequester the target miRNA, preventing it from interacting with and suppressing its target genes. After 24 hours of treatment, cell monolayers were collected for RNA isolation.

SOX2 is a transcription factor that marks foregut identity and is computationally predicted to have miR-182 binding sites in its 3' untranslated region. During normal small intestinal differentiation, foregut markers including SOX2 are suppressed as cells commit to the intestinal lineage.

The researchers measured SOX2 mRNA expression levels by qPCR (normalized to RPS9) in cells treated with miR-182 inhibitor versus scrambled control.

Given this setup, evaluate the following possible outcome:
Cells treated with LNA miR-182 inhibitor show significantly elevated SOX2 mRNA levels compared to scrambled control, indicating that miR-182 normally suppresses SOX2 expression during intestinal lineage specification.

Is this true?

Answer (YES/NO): YES